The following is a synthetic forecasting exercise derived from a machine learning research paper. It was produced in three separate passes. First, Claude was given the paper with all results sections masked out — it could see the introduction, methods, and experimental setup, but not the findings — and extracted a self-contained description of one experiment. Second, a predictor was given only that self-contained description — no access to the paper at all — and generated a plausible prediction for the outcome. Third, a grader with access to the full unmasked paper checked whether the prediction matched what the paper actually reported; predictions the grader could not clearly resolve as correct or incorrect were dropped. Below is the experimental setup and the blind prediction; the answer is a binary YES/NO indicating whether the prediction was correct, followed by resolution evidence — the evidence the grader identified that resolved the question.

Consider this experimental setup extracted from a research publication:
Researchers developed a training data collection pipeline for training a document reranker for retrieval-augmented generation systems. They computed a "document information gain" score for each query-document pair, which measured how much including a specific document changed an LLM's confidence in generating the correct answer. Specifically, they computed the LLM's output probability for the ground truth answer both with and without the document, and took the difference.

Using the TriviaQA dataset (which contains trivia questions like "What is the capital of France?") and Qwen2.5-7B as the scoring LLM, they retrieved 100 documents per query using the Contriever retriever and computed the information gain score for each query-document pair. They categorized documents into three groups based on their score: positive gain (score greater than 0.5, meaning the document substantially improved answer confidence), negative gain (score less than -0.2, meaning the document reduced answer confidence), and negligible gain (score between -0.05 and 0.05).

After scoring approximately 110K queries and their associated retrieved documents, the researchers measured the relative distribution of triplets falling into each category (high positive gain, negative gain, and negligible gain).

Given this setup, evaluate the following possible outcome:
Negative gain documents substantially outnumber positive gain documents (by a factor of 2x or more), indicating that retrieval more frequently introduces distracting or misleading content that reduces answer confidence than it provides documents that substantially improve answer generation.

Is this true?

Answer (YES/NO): YES